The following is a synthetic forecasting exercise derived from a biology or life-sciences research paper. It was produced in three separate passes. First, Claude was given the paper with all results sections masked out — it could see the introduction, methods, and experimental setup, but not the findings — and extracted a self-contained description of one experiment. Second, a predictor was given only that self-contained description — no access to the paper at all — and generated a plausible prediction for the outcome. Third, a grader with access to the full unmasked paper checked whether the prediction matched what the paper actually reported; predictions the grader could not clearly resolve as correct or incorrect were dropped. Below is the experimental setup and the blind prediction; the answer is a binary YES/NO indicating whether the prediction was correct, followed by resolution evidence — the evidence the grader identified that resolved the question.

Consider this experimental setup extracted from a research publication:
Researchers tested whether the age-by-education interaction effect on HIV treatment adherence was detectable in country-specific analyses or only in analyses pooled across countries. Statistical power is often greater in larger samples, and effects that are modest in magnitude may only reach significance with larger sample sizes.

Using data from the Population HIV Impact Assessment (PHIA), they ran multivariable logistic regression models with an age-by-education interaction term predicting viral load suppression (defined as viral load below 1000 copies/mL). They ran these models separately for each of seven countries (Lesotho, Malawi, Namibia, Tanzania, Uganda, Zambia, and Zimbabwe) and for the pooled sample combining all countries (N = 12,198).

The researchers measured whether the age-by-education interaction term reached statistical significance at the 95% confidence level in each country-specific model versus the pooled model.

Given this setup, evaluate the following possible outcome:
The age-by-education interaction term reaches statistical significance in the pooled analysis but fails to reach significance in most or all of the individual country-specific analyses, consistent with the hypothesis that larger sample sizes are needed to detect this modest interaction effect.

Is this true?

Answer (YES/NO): YES